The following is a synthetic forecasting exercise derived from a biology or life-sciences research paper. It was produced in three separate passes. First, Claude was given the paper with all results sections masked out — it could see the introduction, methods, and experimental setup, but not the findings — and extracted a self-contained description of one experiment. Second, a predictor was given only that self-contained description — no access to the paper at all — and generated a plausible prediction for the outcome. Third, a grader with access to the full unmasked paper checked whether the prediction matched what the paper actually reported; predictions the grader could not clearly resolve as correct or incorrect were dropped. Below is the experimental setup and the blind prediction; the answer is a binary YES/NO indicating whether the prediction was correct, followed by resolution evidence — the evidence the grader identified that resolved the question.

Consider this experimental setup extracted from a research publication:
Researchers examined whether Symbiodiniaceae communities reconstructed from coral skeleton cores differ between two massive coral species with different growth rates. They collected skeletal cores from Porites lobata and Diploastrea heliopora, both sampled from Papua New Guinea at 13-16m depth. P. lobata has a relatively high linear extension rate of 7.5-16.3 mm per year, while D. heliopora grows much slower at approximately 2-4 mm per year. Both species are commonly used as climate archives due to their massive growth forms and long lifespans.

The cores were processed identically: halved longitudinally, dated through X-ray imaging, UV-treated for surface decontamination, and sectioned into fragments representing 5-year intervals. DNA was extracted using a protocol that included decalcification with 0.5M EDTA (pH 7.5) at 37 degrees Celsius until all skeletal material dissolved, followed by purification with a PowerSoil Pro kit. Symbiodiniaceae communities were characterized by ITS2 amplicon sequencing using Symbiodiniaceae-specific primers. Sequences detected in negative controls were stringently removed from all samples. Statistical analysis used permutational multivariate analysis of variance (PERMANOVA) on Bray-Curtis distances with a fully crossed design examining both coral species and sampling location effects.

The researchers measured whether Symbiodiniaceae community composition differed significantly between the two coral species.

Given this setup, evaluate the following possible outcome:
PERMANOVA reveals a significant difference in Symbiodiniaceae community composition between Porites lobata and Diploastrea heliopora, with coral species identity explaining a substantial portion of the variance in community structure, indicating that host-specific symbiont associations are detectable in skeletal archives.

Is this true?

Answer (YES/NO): NO